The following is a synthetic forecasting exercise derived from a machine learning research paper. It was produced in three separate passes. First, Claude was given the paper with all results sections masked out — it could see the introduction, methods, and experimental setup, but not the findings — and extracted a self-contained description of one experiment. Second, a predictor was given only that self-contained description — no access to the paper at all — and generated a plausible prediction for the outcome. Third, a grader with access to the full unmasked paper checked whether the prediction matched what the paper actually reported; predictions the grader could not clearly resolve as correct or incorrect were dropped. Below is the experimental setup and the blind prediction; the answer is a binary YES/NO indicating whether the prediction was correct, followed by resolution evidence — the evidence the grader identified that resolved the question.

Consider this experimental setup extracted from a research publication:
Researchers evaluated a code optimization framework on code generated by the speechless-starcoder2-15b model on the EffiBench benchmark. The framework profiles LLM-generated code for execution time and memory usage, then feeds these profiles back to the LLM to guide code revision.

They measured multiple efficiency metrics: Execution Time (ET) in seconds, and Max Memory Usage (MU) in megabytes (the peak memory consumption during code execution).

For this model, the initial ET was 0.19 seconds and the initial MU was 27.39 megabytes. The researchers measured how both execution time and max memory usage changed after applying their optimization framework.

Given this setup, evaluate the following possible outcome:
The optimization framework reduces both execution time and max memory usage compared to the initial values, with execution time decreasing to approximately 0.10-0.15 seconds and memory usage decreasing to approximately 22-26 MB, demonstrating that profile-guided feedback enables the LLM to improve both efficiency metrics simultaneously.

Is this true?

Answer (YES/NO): NO